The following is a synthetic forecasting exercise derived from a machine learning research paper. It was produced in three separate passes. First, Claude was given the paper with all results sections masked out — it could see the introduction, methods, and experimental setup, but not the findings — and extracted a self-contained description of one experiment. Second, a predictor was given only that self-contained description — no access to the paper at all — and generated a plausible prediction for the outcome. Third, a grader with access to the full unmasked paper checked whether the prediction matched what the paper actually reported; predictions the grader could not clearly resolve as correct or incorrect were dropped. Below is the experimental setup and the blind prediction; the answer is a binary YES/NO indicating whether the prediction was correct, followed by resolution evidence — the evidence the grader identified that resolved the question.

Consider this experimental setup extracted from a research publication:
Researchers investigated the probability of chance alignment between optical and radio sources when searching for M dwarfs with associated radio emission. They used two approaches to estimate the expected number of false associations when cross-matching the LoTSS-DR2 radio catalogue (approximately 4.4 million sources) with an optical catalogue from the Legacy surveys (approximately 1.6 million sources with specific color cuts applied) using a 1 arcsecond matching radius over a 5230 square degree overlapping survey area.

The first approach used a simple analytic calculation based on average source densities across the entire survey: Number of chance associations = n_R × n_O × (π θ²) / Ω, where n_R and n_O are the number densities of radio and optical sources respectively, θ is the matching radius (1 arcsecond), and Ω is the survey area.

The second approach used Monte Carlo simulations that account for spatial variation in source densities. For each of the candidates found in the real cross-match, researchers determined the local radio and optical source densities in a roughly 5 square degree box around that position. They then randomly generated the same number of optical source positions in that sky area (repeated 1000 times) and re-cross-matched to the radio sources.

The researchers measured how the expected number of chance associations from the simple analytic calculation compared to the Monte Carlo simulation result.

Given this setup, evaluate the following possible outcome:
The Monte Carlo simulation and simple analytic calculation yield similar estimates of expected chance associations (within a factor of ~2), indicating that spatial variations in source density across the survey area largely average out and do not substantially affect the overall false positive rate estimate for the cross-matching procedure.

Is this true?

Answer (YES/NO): NO